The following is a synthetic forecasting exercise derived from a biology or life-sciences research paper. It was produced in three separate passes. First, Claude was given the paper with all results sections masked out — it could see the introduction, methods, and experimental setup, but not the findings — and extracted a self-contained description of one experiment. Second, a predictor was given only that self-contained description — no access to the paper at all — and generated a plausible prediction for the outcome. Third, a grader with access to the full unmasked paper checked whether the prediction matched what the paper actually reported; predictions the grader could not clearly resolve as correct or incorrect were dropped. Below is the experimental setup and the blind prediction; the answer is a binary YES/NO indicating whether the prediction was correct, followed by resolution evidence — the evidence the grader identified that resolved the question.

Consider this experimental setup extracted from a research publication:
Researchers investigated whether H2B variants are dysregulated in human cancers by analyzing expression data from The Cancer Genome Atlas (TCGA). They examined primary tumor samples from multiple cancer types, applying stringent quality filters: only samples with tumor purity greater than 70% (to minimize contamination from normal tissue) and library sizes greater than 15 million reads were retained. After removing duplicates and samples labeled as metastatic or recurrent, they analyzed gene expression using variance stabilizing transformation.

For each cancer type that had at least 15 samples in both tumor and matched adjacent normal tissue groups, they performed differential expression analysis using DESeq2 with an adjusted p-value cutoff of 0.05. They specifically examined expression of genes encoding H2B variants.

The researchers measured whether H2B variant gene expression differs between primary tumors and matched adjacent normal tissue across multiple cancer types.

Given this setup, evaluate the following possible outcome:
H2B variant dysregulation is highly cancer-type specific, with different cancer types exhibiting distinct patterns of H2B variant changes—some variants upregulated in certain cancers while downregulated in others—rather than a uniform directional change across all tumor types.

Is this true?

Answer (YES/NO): YES